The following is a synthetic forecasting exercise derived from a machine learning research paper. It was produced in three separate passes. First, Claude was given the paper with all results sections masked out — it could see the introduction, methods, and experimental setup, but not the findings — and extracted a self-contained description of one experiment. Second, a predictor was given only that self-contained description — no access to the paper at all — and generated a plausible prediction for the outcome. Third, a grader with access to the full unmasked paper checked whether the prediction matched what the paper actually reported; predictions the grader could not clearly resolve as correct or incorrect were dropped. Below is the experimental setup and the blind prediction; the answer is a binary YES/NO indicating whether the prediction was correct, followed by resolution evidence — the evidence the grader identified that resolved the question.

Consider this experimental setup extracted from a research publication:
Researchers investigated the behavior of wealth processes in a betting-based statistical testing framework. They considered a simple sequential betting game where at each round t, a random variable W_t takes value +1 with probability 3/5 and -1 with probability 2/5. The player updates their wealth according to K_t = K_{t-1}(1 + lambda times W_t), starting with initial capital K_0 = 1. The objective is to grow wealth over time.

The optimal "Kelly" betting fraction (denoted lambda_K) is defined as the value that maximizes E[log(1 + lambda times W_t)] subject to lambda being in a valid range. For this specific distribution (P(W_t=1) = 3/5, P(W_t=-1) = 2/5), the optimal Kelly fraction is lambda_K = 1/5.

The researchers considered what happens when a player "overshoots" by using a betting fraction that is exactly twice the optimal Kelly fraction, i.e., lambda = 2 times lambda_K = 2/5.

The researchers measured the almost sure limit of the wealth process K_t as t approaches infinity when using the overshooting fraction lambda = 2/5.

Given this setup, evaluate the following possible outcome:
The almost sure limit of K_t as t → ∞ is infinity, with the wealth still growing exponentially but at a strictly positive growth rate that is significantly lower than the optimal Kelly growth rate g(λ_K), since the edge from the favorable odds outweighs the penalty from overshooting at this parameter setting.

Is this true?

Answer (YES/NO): NO